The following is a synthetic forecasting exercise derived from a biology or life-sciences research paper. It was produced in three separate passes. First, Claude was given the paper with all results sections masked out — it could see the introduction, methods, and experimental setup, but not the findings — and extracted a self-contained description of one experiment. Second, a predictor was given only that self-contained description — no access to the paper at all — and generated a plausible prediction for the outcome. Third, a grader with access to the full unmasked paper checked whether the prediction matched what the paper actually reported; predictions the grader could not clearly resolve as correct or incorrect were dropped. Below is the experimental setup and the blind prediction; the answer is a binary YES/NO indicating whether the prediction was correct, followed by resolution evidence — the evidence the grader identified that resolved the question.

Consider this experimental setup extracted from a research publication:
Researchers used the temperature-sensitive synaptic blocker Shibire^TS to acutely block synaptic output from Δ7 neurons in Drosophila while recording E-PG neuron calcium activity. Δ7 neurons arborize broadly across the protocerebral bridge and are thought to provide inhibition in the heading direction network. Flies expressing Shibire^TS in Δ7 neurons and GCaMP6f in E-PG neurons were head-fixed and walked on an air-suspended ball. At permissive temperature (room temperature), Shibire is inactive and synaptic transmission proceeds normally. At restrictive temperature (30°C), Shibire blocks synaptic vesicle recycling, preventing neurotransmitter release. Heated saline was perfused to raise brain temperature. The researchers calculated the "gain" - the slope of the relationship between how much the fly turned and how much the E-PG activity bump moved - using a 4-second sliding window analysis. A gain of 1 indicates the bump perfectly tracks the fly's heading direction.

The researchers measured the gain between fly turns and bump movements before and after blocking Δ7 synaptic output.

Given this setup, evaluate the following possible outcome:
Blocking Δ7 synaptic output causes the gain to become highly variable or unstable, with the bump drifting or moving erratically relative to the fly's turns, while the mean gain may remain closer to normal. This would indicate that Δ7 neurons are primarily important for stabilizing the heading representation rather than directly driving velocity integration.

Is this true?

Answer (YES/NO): YES